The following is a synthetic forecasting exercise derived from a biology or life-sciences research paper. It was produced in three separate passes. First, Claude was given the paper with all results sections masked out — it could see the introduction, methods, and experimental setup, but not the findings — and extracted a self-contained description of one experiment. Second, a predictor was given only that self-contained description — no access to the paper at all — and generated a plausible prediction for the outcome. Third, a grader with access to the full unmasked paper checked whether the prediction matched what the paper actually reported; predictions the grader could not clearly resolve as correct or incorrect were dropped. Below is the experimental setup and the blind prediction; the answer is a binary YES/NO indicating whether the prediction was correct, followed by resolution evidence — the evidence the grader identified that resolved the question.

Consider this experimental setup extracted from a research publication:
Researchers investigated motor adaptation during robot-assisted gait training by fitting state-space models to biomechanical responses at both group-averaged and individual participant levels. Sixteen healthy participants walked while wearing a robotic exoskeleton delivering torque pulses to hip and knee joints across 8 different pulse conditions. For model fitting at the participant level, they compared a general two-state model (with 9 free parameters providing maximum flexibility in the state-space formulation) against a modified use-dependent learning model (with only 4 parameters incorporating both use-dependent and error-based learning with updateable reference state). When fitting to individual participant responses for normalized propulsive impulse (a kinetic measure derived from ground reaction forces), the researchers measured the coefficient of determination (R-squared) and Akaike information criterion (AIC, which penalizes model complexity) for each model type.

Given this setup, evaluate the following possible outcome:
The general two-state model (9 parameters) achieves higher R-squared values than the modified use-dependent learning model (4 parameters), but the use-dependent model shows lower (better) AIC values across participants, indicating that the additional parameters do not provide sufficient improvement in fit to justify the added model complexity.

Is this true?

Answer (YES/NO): NO